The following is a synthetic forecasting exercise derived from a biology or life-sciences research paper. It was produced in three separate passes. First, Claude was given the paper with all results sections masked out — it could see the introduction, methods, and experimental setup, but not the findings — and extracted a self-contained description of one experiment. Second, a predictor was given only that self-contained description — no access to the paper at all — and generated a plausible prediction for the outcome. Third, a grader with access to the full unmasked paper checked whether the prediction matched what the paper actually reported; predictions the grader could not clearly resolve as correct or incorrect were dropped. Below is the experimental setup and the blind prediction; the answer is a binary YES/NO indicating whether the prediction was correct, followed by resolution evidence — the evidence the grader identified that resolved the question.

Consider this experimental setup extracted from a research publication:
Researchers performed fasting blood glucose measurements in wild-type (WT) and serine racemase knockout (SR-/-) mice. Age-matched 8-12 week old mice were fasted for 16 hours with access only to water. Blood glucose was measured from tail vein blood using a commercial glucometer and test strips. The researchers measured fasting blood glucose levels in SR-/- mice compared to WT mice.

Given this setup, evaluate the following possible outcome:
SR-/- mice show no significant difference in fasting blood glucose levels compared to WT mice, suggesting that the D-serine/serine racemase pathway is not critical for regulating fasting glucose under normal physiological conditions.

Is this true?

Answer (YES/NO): NO